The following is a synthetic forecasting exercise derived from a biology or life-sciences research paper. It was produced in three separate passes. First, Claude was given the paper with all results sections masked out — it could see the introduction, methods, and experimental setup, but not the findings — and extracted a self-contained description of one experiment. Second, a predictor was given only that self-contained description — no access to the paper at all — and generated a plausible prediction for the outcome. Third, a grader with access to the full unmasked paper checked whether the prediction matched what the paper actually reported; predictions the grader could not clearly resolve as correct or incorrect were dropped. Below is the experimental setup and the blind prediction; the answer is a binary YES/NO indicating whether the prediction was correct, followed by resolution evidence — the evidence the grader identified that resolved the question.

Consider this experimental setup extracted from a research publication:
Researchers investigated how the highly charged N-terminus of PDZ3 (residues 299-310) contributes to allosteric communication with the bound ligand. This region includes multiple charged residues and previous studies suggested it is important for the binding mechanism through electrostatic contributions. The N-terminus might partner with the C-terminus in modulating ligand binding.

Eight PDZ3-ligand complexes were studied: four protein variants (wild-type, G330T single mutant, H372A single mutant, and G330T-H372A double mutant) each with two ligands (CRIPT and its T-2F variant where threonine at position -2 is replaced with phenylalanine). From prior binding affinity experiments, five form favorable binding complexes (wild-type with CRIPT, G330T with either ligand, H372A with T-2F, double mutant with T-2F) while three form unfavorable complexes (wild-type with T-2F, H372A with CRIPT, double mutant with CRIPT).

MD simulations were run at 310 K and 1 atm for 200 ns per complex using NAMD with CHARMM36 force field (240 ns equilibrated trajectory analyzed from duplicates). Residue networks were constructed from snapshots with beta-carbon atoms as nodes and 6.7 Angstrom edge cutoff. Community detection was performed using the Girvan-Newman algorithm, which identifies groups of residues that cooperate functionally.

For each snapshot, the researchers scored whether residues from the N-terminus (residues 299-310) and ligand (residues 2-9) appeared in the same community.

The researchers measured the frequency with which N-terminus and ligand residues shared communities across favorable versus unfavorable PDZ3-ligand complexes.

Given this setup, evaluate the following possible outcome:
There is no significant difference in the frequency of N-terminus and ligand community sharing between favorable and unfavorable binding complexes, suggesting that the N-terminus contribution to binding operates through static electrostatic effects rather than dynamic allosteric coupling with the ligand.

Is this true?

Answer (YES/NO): NO